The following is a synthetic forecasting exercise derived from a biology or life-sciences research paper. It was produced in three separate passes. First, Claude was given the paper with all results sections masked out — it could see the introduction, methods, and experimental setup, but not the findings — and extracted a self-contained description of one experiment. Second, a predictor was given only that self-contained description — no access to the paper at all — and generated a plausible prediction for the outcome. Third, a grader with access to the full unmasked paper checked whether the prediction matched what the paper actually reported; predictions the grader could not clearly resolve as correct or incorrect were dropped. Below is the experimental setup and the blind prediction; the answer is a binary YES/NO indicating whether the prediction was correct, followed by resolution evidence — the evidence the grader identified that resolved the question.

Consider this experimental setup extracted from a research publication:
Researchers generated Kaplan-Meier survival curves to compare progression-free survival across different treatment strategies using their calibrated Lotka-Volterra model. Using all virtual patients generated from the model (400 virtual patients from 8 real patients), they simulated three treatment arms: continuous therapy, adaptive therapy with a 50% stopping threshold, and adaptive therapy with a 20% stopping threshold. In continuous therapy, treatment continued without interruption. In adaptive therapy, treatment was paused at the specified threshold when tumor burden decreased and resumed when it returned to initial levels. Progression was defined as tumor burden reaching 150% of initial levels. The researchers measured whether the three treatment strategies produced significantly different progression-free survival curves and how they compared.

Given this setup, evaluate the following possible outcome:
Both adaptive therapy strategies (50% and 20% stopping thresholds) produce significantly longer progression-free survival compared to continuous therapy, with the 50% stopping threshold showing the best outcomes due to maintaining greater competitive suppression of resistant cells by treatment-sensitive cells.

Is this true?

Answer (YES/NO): NO